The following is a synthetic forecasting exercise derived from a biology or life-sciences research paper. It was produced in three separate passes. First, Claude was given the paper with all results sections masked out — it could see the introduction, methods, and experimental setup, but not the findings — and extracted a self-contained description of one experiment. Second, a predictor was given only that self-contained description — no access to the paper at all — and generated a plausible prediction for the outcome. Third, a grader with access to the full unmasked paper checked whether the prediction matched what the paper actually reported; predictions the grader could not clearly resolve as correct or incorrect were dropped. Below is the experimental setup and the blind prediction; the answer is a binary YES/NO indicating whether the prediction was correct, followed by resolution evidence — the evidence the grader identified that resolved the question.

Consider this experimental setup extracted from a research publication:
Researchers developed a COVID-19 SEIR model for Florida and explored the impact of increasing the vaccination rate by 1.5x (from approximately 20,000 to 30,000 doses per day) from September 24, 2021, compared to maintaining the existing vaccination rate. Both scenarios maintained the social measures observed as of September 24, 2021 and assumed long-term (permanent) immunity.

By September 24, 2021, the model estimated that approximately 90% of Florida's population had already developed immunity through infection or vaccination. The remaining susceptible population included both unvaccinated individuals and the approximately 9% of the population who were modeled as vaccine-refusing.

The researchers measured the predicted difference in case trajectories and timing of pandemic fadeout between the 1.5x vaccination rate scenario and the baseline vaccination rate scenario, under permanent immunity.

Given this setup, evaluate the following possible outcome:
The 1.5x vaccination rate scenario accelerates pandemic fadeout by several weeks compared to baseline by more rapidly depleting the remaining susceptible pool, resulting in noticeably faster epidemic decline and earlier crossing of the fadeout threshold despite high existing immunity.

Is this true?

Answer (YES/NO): NO